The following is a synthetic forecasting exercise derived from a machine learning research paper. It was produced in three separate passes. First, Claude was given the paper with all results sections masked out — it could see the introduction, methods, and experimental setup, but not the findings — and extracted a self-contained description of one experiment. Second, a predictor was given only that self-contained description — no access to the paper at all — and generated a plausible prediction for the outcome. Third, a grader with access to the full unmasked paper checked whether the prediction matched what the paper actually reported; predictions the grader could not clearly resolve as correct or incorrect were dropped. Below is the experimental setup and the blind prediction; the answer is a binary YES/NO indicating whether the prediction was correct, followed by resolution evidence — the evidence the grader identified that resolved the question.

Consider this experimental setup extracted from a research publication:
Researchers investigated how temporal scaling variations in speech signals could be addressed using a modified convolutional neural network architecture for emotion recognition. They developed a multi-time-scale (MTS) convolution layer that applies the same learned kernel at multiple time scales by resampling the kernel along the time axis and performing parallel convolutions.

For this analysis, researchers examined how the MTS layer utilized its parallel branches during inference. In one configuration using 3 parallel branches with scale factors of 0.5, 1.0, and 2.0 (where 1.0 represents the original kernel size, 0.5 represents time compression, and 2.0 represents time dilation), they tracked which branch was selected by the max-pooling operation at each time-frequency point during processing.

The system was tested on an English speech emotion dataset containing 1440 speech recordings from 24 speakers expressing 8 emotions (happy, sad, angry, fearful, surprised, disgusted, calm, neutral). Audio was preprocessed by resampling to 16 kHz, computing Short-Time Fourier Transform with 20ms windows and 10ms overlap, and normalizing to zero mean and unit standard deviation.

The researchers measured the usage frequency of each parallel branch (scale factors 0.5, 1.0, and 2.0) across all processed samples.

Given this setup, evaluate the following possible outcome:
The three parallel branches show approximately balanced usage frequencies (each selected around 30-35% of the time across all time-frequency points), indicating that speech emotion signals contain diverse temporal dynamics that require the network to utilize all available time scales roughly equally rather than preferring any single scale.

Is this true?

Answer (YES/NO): NO